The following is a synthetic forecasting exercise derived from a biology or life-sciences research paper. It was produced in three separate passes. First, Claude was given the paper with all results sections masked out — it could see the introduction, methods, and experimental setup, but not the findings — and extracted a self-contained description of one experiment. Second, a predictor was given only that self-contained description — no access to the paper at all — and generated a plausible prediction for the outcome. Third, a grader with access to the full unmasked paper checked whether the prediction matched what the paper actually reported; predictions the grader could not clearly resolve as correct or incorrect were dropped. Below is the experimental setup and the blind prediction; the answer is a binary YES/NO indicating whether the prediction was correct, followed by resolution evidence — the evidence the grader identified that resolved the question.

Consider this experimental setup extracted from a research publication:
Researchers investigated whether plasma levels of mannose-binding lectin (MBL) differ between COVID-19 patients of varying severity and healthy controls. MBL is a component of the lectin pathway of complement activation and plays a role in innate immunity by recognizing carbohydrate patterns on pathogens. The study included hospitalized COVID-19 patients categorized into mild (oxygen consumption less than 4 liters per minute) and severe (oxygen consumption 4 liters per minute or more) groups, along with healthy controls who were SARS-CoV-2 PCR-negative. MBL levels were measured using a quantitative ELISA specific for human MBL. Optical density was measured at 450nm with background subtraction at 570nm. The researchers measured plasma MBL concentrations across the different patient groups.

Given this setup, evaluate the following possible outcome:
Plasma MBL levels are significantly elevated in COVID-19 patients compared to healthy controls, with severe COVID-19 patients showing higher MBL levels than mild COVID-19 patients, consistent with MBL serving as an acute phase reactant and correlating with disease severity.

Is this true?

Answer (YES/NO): NO